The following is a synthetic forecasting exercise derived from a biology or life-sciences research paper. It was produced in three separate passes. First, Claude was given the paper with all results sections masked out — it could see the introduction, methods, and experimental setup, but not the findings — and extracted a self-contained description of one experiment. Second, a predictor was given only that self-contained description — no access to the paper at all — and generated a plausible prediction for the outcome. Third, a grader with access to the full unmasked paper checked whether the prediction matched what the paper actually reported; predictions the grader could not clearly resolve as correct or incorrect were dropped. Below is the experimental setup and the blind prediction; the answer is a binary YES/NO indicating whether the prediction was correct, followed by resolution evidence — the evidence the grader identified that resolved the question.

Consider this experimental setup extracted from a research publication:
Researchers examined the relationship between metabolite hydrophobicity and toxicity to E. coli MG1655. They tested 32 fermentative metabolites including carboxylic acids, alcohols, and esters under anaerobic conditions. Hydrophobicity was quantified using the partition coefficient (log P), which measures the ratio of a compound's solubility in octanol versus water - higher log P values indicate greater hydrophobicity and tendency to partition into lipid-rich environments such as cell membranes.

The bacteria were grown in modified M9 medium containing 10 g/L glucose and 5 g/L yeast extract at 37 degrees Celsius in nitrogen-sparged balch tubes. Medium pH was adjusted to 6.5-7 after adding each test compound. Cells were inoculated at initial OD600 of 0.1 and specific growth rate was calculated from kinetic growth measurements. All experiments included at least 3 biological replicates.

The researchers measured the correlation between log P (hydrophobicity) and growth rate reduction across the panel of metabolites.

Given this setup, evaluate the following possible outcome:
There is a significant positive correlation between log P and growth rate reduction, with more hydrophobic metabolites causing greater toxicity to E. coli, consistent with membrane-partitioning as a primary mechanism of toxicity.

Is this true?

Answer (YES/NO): YES